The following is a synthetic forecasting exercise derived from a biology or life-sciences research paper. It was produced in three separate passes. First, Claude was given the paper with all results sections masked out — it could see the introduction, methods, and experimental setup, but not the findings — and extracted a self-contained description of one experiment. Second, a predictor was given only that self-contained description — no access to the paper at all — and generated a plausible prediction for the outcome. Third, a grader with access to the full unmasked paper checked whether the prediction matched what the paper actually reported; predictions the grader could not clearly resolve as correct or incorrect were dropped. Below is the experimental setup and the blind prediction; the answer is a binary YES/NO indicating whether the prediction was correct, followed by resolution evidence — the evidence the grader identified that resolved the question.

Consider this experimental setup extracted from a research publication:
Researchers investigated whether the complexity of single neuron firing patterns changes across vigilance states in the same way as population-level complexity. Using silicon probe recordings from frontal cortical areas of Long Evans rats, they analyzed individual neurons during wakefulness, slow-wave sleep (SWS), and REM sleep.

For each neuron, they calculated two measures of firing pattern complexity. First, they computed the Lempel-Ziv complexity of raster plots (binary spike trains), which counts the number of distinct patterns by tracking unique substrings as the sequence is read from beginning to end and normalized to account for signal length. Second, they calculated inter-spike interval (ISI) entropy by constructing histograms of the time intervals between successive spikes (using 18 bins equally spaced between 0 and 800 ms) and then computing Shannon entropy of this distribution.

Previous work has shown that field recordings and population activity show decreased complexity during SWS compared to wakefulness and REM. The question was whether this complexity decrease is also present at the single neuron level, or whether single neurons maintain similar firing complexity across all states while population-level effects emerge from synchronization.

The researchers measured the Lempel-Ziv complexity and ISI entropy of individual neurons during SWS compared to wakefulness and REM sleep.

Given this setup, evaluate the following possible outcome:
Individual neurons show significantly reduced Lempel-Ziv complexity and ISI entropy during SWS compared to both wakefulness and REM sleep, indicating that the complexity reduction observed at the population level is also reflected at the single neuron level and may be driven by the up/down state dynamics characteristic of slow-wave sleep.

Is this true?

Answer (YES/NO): NO